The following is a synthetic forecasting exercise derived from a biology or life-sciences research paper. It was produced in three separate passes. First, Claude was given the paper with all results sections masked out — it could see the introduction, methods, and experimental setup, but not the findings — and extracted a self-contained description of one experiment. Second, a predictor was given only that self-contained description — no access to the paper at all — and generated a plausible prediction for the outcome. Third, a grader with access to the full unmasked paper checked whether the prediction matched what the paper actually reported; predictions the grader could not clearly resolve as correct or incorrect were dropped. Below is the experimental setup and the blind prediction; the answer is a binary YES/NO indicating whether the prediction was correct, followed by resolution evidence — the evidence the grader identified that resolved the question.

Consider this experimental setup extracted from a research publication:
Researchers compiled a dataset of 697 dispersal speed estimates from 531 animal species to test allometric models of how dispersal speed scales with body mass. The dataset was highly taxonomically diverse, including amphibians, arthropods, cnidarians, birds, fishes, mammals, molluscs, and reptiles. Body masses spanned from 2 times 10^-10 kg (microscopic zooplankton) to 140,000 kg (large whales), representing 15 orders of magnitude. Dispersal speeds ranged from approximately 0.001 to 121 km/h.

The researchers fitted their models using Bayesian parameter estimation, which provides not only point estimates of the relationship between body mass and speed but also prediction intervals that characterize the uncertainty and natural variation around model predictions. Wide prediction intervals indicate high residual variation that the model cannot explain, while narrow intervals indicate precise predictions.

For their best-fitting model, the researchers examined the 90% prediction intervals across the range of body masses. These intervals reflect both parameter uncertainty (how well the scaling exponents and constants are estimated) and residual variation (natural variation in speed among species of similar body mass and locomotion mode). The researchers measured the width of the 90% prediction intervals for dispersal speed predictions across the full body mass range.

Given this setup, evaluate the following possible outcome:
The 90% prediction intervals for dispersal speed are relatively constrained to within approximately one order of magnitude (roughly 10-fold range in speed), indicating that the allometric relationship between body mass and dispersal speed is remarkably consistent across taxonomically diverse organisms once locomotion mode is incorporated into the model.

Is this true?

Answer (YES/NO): YES